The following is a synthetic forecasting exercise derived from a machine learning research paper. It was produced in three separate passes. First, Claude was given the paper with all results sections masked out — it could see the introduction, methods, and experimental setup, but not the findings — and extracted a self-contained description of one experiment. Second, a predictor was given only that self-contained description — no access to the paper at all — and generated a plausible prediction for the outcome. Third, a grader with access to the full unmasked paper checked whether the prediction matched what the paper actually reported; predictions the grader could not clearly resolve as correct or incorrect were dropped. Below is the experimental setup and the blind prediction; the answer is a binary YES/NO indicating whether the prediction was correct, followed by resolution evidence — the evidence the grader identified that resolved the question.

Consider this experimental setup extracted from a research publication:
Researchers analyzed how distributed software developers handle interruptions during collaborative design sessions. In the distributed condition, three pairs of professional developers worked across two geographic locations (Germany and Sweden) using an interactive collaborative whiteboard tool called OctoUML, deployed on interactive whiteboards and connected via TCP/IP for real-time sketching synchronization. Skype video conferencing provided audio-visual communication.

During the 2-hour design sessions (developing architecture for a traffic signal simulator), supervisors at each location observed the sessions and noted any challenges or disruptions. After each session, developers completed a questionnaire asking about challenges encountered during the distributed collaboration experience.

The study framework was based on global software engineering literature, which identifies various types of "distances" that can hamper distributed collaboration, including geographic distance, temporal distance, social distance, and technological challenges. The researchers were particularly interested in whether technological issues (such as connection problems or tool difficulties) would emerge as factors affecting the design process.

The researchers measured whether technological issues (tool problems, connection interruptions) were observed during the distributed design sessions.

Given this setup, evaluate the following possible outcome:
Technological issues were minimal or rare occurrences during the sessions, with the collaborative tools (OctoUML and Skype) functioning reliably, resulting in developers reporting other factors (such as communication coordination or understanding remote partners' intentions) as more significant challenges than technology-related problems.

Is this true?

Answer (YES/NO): NO